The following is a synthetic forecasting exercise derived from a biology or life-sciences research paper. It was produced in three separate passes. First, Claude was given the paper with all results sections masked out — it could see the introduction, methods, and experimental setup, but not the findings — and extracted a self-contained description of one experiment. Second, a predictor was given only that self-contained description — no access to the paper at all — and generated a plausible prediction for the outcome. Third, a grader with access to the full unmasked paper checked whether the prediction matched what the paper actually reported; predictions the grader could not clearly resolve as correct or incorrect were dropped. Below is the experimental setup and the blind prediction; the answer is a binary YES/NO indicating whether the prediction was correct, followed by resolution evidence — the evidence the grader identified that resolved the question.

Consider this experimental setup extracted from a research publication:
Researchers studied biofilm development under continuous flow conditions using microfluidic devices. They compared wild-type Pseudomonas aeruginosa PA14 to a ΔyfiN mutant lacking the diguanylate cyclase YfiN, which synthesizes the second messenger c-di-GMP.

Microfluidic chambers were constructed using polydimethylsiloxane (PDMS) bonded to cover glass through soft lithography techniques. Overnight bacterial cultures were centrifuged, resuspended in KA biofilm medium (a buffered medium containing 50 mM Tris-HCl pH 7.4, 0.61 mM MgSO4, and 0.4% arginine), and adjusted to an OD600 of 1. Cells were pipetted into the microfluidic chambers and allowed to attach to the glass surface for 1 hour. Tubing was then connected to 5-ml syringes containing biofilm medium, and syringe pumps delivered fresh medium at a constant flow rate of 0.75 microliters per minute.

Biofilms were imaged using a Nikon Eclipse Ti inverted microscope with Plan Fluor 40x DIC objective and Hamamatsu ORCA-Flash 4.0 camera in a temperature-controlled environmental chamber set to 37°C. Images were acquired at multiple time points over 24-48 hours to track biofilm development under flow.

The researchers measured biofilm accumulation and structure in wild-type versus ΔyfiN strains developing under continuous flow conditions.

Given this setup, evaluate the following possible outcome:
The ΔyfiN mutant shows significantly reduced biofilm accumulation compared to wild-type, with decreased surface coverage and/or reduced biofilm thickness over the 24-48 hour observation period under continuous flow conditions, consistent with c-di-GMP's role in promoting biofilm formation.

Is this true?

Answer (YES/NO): NO